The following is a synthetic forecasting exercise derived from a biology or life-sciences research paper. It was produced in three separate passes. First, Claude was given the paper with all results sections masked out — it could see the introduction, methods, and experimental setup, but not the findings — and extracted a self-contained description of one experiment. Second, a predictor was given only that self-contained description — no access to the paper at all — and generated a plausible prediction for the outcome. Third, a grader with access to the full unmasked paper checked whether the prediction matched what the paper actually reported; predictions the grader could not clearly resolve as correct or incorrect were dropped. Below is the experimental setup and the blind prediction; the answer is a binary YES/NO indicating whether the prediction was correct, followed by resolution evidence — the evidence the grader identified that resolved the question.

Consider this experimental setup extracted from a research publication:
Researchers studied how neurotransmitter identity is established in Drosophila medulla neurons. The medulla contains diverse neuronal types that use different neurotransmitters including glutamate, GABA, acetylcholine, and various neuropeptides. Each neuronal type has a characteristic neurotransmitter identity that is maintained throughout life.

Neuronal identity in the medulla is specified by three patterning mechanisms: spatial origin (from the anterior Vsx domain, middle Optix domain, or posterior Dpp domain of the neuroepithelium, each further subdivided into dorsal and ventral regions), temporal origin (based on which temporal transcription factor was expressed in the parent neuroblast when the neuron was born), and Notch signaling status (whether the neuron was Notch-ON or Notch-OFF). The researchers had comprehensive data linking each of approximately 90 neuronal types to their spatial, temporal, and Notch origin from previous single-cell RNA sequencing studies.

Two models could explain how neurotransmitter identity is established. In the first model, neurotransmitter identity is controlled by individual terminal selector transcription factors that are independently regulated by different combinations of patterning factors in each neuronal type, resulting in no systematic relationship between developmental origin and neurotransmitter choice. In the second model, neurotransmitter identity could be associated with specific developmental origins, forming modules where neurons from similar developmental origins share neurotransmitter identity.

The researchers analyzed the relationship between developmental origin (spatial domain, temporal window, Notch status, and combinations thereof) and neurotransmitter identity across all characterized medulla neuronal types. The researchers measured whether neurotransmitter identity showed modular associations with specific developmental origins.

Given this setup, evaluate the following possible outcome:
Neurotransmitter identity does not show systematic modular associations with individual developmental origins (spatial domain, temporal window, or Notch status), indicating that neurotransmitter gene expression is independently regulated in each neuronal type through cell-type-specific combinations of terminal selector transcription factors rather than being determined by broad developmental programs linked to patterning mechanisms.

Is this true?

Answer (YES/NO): NO